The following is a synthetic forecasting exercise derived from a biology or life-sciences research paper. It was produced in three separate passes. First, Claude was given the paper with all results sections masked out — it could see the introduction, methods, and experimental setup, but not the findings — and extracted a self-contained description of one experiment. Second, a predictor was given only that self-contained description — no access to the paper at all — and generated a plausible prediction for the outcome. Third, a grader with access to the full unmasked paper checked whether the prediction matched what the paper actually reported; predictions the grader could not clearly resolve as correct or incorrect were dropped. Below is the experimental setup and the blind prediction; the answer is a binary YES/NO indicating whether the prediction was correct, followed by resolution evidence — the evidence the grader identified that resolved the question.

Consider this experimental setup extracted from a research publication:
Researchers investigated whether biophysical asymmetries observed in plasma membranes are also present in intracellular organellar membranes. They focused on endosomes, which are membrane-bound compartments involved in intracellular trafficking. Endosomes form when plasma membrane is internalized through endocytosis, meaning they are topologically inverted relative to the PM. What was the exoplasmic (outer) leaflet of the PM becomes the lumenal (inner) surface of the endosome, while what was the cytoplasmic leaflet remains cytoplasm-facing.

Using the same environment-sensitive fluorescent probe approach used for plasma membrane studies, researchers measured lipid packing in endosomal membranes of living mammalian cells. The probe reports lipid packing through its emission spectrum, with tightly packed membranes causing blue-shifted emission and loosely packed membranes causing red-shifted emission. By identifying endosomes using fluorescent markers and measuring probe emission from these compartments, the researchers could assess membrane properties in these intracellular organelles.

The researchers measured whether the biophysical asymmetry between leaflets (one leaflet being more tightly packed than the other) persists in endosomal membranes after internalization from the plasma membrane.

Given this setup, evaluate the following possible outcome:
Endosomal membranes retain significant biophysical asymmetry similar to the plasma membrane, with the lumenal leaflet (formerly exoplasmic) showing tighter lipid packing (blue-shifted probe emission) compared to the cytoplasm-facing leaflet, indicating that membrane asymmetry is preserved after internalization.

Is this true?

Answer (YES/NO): YES